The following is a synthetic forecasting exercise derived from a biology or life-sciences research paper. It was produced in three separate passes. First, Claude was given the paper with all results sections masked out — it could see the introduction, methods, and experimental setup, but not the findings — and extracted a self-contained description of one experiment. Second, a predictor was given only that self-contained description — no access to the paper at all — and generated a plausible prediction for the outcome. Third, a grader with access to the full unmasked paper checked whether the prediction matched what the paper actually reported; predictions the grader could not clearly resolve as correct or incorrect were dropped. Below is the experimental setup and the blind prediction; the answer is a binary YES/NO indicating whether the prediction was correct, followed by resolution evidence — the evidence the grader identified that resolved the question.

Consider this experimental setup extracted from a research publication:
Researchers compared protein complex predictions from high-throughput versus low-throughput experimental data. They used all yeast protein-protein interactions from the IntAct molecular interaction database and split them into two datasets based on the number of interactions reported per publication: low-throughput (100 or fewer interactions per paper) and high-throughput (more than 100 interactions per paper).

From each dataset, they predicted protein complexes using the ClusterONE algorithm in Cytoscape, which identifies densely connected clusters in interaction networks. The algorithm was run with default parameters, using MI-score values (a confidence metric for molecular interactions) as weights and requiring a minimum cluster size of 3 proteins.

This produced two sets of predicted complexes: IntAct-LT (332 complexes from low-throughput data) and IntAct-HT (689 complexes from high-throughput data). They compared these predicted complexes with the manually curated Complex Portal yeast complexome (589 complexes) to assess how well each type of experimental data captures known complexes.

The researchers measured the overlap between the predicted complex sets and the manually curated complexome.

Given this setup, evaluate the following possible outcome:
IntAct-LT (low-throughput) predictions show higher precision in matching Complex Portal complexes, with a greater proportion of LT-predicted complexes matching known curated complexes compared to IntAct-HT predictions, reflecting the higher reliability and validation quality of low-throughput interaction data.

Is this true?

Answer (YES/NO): YES